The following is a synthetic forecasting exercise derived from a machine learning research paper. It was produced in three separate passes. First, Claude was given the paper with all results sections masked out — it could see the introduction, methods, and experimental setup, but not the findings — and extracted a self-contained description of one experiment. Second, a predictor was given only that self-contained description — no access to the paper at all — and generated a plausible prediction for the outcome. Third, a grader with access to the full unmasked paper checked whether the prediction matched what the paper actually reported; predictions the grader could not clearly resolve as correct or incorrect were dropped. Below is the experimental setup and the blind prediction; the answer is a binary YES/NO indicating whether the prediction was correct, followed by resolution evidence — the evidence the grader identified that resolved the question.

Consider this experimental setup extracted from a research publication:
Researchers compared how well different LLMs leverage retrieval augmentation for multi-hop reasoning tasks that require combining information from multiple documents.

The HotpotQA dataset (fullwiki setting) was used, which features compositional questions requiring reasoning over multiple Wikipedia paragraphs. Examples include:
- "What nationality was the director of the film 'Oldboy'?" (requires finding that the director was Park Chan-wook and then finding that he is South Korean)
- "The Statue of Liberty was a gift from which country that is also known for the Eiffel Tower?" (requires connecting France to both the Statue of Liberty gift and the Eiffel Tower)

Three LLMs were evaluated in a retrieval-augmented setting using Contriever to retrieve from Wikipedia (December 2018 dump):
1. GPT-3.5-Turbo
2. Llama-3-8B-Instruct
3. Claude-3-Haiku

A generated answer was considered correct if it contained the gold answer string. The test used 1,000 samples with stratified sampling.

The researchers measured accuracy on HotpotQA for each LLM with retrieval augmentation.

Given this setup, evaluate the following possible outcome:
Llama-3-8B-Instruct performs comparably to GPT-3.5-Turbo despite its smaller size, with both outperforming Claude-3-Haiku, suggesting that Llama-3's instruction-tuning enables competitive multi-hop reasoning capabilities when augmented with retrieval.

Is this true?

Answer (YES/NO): NO